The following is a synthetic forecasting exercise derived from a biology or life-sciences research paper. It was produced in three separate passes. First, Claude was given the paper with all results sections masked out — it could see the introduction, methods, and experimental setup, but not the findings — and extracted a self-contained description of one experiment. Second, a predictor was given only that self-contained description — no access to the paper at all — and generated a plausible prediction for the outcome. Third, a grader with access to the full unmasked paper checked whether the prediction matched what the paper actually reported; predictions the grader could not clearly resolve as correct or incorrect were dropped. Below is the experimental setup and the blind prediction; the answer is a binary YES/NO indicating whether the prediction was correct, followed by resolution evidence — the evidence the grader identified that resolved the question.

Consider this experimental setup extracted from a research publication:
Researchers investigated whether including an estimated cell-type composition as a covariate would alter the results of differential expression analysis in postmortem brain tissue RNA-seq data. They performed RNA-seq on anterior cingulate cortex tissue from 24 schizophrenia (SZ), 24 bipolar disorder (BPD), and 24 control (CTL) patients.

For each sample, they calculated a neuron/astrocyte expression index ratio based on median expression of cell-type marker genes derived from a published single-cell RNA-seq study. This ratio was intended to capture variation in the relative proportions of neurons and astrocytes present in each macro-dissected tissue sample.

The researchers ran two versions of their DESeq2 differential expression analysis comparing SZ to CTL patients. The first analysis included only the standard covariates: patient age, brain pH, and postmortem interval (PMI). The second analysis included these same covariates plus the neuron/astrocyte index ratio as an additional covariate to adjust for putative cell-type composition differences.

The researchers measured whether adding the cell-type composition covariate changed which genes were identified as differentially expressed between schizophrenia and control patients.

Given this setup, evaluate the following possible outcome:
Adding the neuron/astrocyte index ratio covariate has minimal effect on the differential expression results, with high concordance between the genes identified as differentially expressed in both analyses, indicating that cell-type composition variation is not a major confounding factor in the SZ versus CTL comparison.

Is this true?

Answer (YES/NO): NO